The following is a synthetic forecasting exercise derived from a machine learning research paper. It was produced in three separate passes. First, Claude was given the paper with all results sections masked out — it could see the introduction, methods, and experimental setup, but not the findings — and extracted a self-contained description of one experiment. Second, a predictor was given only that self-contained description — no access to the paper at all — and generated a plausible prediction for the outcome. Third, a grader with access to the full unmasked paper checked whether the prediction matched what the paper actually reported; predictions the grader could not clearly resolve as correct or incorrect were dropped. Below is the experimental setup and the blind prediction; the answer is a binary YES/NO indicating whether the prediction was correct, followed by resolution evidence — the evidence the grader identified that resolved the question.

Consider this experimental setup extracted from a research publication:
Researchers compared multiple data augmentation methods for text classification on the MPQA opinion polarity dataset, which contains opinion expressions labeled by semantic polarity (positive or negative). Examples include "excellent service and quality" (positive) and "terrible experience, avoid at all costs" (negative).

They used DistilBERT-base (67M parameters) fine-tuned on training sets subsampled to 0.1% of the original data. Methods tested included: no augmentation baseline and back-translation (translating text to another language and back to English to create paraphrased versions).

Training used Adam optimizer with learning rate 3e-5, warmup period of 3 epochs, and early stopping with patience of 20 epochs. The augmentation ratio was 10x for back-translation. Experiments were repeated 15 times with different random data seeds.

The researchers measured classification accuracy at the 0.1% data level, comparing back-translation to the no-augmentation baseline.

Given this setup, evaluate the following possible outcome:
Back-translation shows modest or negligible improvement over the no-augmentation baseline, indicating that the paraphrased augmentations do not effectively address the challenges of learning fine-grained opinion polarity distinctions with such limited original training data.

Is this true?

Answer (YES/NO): NO